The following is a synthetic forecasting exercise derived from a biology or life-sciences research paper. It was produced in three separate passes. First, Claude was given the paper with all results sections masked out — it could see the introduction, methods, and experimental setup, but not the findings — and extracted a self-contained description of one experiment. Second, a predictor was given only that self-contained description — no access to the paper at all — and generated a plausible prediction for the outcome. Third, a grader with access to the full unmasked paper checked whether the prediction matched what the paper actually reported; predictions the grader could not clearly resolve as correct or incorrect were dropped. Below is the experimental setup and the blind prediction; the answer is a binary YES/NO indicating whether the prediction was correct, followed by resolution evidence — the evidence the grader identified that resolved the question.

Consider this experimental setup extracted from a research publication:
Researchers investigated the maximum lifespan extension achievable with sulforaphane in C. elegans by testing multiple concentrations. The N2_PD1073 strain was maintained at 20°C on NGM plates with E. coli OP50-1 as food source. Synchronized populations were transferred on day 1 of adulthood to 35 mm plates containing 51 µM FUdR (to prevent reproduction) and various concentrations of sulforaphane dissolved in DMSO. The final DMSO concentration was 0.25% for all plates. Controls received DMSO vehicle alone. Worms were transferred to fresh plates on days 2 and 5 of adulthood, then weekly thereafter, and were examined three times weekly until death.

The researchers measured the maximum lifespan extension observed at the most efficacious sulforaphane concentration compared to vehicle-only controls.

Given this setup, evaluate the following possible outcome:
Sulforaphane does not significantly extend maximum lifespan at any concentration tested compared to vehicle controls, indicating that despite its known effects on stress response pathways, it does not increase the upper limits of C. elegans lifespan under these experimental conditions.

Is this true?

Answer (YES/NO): NO